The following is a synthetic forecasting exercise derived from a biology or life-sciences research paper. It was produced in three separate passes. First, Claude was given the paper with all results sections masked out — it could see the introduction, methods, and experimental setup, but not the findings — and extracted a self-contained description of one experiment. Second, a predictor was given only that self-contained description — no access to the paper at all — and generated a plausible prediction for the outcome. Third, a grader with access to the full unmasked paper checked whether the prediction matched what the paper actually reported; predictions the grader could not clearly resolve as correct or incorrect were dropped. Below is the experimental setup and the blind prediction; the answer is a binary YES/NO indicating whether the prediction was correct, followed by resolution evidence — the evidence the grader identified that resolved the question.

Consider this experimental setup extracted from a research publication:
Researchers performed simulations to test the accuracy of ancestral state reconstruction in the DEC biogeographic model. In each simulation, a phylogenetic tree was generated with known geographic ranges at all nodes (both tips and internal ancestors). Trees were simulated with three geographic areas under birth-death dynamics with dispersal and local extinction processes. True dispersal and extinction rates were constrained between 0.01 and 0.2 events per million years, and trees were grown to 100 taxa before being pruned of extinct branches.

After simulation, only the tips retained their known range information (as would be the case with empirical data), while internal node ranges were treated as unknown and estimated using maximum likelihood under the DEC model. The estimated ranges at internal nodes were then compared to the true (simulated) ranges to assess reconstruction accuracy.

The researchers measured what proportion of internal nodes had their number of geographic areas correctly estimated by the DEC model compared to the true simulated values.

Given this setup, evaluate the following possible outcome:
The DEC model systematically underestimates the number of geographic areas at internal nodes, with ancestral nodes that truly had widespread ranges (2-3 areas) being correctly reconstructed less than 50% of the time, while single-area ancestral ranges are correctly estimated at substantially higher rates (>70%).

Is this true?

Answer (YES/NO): NO